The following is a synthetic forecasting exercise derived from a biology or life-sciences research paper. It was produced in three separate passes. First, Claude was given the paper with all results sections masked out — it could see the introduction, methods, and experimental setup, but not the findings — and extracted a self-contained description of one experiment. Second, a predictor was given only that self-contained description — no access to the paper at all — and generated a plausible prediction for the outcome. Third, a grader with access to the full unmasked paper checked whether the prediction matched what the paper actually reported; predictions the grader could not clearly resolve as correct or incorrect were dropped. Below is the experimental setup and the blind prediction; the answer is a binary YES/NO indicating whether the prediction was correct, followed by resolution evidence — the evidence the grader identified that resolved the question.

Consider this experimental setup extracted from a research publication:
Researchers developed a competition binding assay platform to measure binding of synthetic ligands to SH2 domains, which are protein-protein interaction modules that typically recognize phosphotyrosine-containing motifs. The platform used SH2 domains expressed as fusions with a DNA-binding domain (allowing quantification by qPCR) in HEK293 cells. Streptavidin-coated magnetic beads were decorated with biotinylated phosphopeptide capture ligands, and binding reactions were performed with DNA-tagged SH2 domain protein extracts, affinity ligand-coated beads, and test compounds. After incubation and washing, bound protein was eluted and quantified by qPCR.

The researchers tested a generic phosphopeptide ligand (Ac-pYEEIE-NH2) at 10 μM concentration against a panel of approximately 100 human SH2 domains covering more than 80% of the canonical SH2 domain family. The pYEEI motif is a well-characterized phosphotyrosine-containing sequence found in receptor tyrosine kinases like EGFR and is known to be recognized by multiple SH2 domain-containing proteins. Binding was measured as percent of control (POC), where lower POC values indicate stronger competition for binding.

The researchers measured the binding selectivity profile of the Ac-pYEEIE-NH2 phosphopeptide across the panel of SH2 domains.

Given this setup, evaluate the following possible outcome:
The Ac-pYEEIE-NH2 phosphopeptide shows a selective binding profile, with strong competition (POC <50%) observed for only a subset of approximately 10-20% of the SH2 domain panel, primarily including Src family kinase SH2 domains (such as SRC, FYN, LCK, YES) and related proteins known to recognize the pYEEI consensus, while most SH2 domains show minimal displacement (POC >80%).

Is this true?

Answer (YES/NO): NO